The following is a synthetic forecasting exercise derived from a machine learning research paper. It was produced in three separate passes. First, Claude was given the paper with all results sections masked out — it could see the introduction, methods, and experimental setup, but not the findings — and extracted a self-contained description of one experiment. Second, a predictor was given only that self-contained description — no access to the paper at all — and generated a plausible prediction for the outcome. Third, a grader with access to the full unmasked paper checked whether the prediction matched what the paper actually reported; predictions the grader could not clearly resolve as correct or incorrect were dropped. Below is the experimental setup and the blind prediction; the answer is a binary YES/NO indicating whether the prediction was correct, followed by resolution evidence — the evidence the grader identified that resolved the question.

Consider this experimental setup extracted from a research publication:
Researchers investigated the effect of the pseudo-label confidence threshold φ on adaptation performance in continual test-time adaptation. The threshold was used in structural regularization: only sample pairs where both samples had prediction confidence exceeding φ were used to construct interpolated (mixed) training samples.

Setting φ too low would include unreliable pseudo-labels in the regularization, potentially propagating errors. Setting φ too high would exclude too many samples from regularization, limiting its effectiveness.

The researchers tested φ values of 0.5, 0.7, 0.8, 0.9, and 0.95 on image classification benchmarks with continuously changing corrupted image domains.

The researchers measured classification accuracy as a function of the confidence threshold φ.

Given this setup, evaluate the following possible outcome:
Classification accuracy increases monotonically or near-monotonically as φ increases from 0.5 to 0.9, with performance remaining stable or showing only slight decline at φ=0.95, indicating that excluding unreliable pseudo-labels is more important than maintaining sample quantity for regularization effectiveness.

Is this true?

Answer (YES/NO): NO